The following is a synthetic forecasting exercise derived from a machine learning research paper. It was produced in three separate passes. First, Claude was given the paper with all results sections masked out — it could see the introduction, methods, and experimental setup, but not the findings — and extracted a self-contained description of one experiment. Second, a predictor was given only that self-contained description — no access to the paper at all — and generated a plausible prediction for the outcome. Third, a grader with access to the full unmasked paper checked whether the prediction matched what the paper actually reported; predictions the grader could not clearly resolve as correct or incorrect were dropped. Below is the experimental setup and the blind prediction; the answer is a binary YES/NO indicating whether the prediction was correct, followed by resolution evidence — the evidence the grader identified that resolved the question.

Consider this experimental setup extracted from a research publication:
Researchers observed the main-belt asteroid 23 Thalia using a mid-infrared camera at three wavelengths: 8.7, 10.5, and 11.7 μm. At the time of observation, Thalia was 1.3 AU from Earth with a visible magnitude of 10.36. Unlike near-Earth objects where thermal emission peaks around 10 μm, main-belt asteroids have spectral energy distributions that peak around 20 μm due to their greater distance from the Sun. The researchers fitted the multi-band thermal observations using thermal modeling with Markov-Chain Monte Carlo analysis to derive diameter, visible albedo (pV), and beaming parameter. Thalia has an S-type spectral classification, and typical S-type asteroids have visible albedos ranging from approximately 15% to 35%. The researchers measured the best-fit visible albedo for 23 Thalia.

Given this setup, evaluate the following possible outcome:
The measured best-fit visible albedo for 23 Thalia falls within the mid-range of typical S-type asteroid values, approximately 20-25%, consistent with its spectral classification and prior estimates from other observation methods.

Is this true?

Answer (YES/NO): NO